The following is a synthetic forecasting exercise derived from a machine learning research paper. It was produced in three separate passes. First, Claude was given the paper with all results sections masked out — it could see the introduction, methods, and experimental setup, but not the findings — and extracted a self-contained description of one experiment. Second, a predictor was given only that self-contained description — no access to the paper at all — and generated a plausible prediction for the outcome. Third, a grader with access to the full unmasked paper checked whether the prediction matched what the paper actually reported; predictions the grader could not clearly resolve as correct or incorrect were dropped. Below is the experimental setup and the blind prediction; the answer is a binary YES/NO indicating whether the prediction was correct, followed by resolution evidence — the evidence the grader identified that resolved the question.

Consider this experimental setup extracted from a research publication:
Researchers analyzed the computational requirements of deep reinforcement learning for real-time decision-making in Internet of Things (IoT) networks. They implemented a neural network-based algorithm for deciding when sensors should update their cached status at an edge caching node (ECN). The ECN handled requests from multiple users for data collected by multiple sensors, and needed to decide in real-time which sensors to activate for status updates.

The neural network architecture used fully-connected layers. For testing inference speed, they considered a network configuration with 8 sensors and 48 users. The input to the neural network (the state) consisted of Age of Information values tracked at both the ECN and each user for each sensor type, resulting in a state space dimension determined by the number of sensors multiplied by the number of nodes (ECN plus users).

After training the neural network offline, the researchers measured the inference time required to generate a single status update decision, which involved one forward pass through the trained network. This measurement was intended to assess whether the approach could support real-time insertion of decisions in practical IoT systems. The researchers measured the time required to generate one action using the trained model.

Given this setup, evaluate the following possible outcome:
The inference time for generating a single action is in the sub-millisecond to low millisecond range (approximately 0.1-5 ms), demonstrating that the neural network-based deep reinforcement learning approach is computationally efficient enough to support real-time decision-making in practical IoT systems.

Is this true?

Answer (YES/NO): YES